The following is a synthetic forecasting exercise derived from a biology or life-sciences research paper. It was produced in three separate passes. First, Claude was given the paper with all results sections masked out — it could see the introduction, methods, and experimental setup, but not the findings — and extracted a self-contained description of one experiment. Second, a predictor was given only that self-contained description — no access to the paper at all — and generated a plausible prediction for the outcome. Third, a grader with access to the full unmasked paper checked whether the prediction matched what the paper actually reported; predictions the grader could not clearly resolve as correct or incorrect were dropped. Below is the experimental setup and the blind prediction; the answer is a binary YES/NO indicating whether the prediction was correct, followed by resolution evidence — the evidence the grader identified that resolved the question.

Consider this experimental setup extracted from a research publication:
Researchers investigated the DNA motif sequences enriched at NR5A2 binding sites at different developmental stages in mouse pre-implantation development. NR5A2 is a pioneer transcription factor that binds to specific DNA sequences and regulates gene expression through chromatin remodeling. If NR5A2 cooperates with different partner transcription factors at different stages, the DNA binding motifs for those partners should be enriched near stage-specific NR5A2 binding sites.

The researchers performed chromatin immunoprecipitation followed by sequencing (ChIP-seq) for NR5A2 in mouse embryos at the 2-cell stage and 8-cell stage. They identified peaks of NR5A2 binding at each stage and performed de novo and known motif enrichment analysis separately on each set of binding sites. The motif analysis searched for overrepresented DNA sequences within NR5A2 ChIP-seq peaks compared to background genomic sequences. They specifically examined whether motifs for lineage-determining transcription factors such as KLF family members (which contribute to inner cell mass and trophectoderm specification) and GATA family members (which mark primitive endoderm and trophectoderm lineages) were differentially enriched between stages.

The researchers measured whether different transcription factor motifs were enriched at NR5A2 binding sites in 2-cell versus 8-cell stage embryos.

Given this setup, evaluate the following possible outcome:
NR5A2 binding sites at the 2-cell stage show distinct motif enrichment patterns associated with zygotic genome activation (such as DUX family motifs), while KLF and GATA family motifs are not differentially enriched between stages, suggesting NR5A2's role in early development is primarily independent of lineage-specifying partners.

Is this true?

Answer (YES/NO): NO